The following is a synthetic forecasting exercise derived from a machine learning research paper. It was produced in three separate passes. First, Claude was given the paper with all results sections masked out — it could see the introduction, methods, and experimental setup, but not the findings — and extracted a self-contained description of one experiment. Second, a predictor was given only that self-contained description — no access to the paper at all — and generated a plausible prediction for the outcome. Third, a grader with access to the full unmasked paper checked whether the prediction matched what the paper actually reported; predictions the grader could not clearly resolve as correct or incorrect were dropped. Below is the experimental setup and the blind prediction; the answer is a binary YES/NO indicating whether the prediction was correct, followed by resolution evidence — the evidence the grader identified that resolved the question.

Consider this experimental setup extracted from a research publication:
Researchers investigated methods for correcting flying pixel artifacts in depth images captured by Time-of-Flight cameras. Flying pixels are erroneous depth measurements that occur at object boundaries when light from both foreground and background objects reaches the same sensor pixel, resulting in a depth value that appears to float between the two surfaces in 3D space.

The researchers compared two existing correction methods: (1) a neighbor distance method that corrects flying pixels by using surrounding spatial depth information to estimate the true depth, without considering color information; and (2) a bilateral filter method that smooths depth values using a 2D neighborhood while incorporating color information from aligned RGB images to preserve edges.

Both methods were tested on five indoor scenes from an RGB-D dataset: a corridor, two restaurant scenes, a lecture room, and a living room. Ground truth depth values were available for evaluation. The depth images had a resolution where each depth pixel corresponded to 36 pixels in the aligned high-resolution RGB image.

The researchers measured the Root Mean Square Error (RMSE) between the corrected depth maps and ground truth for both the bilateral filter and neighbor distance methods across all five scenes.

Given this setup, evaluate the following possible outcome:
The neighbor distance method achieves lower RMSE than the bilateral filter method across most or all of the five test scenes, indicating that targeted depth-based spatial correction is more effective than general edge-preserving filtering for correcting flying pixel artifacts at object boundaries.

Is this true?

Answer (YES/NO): NO